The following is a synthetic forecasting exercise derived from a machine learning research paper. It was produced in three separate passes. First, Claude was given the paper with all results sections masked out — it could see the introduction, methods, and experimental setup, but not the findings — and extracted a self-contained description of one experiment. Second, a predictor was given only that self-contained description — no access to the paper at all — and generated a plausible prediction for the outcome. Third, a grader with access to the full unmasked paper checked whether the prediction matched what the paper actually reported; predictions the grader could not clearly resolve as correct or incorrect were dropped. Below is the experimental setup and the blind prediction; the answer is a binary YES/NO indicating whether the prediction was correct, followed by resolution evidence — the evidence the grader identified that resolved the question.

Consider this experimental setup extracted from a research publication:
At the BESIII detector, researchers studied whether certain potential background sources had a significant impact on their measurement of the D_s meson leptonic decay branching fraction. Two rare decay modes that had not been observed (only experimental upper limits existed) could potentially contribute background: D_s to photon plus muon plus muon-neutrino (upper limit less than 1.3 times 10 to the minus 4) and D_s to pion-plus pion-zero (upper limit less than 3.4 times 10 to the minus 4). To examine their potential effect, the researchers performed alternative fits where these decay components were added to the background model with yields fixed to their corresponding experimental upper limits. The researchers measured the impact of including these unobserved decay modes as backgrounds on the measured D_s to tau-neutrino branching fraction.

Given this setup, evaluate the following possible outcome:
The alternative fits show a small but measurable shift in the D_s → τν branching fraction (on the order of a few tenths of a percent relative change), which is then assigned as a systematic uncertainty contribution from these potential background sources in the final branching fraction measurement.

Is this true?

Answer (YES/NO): NO